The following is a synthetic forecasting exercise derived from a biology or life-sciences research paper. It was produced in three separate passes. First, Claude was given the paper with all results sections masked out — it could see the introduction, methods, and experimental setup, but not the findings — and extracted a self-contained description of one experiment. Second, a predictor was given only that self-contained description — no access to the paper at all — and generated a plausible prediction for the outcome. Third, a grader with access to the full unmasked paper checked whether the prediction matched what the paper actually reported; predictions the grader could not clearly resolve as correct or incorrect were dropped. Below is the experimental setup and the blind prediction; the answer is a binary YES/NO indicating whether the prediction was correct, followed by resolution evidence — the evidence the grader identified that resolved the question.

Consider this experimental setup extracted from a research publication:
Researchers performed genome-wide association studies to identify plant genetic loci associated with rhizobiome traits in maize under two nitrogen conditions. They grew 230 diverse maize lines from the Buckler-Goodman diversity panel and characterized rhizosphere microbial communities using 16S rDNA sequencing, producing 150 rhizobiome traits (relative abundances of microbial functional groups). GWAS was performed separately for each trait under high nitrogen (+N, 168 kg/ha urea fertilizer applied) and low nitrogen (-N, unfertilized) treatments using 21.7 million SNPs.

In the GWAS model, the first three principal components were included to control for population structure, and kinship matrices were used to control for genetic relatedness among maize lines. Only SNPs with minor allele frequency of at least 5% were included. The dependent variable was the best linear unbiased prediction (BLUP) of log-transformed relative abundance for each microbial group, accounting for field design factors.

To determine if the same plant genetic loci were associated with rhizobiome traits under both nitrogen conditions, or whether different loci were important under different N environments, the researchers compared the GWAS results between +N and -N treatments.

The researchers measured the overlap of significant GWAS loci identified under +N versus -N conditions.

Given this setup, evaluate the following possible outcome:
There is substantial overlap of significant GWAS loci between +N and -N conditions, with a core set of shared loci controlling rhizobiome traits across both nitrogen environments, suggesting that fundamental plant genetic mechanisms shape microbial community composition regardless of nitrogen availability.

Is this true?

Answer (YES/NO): NO